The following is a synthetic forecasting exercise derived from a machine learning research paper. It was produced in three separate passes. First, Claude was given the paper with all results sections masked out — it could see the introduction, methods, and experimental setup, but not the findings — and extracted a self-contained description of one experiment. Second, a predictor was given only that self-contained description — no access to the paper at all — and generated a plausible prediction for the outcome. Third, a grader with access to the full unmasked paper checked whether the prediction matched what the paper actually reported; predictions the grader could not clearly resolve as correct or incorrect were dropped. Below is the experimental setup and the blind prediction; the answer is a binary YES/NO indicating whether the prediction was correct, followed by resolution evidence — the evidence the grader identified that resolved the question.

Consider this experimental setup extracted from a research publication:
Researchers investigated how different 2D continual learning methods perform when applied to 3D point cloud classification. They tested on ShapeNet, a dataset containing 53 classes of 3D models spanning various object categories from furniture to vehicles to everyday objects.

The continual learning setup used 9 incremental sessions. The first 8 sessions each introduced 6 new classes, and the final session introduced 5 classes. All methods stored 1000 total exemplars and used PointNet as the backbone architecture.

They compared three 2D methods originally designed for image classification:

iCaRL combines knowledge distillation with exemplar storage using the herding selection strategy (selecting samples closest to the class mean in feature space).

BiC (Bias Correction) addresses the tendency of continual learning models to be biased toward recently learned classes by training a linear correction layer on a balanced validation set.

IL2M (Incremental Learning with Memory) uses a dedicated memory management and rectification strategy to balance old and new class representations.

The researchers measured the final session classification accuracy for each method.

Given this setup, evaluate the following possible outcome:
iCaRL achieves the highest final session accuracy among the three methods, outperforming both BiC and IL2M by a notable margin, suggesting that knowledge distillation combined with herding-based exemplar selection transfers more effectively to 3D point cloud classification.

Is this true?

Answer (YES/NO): NO